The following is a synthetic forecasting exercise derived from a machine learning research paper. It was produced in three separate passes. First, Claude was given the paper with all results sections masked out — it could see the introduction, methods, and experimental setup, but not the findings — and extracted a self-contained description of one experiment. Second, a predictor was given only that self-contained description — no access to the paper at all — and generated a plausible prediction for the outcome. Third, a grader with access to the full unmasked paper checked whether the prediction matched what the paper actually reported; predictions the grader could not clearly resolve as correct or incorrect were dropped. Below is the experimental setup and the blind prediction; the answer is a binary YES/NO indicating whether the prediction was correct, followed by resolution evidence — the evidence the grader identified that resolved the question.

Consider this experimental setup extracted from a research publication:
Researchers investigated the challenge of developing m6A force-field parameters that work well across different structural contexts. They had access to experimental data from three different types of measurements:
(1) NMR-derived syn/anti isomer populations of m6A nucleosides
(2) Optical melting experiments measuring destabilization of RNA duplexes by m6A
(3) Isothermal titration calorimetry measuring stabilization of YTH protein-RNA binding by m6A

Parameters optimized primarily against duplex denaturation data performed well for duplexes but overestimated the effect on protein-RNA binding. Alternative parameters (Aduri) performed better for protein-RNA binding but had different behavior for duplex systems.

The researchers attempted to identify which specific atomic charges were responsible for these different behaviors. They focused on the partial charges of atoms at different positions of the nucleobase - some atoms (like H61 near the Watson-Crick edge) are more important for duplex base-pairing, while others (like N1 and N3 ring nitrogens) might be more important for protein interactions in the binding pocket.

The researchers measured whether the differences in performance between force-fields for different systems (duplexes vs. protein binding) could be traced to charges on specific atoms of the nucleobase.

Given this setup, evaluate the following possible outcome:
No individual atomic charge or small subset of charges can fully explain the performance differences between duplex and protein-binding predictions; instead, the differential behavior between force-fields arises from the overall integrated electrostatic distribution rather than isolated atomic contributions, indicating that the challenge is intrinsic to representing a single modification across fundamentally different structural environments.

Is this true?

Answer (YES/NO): NO